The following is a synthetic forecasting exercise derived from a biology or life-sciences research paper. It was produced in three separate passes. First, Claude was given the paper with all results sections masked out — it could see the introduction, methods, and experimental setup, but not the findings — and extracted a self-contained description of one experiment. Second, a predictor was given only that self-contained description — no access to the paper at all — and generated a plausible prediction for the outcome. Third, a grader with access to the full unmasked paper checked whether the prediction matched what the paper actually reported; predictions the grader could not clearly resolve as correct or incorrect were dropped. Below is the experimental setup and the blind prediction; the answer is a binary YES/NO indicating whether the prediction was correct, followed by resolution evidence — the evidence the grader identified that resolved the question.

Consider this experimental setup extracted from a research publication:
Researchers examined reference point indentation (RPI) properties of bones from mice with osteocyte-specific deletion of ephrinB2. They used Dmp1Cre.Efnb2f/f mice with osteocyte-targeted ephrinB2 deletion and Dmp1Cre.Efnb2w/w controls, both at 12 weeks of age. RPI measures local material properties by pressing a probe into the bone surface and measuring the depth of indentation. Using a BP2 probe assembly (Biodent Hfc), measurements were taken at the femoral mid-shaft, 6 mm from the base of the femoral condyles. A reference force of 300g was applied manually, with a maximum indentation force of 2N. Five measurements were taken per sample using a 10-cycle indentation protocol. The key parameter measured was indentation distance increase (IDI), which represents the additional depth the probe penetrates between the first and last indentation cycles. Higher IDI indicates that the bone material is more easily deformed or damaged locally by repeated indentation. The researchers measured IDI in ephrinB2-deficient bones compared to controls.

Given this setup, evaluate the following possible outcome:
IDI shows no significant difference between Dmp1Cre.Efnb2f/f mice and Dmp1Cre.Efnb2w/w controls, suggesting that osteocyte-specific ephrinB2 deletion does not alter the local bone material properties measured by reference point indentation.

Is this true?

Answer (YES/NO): NO